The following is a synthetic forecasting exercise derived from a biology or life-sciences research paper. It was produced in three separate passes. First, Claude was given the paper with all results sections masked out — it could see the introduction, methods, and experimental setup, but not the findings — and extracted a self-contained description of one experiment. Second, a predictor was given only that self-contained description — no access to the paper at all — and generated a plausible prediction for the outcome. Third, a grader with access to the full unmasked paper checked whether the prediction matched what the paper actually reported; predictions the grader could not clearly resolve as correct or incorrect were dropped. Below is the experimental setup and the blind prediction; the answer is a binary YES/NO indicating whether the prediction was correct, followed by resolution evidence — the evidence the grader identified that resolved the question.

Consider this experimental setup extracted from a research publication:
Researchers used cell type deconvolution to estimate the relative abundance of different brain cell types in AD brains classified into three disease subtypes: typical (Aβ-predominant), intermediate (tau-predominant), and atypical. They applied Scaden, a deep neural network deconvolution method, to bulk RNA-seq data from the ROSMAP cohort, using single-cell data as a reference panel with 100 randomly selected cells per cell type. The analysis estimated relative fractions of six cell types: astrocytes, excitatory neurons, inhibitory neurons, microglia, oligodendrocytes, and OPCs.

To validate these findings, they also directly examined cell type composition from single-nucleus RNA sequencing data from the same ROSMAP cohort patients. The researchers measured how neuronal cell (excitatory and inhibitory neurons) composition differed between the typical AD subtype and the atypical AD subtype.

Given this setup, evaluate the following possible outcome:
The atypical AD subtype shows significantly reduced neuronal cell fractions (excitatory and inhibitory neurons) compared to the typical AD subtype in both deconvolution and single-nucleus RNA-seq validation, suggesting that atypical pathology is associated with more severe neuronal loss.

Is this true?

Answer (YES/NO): NO